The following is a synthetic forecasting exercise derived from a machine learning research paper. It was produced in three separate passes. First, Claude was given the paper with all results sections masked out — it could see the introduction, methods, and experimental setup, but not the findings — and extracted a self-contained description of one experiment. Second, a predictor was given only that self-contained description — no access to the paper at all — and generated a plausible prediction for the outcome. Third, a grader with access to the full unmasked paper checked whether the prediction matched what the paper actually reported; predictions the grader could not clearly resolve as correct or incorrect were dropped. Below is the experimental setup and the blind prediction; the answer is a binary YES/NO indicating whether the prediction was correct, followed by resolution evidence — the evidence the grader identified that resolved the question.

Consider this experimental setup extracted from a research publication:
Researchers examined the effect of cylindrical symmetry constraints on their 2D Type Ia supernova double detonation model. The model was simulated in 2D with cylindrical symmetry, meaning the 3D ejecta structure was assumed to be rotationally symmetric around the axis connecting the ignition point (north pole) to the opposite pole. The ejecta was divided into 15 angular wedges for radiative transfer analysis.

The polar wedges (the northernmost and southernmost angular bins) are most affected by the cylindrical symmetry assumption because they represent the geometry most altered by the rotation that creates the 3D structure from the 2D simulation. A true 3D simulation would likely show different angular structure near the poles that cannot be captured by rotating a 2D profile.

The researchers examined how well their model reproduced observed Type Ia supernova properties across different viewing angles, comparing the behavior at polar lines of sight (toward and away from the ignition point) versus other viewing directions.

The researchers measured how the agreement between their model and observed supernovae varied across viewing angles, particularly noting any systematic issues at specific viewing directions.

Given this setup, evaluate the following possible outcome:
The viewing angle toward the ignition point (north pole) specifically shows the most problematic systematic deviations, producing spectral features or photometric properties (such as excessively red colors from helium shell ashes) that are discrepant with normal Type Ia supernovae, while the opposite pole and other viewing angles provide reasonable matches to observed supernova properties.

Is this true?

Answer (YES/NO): NO